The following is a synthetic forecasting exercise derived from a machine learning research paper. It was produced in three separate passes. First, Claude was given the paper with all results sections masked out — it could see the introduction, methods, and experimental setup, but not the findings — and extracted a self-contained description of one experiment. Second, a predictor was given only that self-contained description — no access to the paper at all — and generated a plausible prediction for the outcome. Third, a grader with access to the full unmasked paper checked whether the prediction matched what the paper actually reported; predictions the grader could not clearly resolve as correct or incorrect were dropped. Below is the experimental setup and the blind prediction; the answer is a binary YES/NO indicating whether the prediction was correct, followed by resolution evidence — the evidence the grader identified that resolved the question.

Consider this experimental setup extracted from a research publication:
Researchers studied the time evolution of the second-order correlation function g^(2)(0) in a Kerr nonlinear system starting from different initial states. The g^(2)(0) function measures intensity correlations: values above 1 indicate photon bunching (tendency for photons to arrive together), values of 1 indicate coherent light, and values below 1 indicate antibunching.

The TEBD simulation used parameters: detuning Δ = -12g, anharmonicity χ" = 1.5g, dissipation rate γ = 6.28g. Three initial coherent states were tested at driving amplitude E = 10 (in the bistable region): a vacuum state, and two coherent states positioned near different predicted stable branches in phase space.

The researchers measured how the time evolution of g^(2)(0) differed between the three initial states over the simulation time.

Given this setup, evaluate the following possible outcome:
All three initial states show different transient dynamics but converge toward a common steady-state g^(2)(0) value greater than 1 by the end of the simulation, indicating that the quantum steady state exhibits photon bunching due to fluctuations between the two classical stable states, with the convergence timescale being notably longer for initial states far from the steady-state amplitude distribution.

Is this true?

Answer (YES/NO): NO